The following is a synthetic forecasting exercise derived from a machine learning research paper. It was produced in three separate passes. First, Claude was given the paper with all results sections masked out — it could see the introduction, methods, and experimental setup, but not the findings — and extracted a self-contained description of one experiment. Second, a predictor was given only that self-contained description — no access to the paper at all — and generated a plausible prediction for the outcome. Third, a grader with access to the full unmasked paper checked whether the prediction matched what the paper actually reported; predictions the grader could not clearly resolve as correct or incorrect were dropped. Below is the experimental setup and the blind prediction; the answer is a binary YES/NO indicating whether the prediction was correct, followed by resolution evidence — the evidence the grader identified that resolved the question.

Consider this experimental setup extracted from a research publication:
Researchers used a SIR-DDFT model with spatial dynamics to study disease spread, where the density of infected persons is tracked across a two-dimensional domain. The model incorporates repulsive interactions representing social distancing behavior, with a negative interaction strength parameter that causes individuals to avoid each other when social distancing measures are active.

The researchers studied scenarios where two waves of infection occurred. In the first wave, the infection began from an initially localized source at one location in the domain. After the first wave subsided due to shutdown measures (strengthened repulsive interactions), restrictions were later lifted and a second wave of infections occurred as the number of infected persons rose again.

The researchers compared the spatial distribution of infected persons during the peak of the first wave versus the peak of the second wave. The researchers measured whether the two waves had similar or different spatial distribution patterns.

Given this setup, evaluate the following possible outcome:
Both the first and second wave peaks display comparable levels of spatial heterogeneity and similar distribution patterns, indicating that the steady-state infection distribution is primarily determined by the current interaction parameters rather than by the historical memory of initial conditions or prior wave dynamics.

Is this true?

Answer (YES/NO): NO